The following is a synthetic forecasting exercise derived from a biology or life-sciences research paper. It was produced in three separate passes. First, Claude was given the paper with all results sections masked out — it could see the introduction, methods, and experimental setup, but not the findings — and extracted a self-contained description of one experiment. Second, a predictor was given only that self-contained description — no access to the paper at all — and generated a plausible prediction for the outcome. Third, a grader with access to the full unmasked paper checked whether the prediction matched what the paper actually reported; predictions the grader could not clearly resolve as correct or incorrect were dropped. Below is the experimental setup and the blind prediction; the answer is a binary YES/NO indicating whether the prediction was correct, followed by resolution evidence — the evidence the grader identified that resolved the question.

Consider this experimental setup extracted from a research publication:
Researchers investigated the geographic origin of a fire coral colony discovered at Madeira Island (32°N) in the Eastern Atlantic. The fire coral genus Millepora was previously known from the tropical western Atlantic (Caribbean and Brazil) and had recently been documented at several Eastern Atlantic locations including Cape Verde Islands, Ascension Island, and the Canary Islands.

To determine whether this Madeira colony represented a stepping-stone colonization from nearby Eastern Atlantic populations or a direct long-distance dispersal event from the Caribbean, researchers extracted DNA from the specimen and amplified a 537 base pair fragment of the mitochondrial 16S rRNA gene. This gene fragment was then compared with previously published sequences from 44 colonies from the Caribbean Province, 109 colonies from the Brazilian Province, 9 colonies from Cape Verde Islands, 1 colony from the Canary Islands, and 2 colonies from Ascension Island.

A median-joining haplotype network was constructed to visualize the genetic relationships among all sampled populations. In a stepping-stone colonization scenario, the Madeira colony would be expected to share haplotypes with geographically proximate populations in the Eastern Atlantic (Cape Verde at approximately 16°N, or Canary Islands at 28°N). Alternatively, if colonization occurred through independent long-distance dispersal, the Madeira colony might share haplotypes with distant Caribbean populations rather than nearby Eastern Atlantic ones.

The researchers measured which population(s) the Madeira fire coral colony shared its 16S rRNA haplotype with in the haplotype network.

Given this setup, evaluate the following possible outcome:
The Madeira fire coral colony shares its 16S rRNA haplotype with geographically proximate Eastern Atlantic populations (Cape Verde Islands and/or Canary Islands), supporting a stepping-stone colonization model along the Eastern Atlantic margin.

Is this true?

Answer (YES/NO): NO